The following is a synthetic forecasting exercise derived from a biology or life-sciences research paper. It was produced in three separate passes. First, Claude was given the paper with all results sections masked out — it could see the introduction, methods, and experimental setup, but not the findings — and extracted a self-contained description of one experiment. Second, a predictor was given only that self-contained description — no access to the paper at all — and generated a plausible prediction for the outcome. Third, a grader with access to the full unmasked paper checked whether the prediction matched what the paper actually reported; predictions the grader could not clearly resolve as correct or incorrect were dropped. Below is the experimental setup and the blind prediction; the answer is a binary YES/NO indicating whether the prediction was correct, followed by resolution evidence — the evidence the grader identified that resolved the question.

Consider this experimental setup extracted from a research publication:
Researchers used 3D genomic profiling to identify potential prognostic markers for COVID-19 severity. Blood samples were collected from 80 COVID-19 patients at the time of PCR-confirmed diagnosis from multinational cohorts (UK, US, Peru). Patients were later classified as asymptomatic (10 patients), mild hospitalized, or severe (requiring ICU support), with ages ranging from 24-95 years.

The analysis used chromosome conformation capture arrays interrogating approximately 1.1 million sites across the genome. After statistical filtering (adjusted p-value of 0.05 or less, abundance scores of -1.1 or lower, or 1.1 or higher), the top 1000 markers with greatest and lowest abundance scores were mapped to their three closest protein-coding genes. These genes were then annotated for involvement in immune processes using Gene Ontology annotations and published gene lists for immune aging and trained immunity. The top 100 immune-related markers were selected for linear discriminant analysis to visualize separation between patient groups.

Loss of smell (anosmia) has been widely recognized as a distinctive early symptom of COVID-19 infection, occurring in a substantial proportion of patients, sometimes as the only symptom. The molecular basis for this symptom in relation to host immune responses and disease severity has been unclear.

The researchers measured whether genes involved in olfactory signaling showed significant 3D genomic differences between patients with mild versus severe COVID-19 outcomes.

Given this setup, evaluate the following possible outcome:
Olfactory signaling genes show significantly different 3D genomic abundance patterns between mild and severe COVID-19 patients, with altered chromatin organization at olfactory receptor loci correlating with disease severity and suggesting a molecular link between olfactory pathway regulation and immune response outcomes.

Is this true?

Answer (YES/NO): YES